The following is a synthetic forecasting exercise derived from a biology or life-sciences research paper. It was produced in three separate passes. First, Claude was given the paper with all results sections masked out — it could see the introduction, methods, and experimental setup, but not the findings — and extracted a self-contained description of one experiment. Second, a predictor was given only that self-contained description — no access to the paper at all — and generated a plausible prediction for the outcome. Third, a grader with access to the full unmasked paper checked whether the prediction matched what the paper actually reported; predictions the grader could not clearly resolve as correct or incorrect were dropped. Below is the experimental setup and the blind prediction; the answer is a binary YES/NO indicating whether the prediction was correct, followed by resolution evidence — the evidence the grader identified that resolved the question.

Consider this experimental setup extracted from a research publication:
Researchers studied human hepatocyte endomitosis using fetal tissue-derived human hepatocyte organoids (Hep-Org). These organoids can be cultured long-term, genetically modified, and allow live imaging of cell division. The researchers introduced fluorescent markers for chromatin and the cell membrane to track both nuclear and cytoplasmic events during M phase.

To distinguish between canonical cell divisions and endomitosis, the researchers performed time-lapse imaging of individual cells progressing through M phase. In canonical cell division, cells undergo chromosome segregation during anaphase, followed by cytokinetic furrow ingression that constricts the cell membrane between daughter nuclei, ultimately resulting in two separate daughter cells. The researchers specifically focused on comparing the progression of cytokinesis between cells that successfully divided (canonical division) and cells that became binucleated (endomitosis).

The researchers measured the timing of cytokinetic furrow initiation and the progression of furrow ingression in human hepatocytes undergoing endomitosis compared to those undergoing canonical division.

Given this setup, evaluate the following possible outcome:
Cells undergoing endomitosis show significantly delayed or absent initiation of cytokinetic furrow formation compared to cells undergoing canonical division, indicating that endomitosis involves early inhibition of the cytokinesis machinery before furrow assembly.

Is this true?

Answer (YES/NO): NO